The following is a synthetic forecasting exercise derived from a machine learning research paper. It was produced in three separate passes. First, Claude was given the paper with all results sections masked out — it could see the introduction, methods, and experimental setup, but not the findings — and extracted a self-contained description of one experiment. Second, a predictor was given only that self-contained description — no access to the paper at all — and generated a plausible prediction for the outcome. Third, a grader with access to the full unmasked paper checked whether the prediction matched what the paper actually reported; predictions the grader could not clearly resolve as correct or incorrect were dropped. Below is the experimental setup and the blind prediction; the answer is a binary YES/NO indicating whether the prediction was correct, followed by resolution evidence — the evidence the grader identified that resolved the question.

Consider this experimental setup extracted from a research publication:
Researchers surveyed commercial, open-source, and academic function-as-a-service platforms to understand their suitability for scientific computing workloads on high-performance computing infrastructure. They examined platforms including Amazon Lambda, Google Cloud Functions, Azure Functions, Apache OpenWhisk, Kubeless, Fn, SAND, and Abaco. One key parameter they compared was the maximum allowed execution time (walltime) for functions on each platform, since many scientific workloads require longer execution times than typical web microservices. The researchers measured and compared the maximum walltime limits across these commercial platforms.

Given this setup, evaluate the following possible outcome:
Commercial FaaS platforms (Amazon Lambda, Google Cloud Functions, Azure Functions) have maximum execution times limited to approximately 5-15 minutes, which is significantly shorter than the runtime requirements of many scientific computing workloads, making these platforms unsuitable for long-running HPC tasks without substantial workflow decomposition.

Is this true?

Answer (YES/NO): YES